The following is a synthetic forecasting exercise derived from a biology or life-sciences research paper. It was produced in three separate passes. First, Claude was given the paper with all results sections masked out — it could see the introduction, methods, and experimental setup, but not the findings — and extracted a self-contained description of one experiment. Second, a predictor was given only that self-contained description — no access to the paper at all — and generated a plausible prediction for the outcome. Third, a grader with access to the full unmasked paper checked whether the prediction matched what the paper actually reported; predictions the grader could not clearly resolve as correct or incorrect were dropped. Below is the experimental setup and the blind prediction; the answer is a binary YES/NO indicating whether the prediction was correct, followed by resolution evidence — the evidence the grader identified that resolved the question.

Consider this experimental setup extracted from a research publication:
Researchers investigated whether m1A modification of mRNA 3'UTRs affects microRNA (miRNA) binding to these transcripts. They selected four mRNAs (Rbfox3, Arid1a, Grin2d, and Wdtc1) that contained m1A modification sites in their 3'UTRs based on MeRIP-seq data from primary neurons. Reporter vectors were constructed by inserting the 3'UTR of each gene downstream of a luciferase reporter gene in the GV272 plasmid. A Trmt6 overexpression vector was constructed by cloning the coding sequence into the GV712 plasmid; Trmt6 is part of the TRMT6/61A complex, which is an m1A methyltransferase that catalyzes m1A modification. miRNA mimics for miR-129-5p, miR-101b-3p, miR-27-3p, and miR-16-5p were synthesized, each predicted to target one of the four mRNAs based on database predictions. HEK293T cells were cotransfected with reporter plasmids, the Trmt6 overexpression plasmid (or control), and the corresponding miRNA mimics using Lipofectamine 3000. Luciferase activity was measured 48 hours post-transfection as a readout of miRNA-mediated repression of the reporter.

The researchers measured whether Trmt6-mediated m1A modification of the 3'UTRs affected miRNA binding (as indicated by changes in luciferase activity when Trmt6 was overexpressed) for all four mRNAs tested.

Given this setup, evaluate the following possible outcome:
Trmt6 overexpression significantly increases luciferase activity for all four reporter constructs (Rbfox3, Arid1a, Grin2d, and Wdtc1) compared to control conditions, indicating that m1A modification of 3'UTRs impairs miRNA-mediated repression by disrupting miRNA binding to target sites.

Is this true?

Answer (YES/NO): NO